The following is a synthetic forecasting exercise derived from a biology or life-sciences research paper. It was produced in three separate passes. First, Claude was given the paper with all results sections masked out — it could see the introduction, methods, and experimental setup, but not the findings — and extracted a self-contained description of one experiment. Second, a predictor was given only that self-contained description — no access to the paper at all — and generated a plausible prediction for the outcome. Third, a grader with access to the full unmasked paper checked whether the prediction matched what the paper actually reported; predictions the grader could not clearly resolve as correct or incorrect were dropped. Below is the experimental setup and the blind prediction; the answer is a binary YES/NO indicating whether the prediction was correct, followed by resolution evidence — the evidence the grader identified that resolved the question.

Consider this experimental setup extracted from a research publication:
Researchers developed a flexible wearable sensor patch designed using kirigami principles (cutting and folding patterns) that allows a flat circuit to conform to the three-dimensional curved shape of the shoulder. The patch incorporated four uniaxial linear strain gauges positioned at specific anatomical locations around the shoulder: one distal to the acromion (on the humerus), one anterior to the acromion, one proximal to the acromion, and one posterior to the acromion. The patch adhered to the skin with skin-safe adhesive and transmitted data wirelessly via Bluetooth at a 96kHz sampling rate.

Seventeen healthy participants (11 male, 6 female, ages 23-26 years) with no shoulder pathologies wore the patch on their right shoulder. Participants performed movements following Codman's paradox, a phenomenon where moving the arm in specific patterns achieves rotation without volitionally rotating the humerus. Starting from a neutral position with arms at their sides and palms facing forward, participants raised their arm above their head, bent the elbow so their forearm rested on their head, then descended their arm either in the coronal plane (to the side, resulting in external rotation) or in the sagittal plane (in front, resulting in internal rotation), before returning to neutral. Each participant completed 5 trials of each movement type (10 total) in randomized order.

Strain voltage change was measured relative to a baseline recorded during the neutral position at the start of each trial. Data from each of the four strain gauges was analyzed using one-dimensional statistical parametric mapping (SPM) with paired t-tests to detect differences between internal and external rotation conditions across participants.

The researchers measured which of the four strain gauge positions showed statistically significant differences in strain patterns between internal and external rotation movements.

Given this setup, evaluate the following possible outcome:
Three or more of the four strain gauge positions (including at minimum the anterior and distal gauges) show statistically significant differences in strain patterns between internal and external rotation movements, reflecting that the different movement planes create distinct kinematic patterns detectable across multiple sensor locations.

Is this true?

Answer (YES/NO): YES